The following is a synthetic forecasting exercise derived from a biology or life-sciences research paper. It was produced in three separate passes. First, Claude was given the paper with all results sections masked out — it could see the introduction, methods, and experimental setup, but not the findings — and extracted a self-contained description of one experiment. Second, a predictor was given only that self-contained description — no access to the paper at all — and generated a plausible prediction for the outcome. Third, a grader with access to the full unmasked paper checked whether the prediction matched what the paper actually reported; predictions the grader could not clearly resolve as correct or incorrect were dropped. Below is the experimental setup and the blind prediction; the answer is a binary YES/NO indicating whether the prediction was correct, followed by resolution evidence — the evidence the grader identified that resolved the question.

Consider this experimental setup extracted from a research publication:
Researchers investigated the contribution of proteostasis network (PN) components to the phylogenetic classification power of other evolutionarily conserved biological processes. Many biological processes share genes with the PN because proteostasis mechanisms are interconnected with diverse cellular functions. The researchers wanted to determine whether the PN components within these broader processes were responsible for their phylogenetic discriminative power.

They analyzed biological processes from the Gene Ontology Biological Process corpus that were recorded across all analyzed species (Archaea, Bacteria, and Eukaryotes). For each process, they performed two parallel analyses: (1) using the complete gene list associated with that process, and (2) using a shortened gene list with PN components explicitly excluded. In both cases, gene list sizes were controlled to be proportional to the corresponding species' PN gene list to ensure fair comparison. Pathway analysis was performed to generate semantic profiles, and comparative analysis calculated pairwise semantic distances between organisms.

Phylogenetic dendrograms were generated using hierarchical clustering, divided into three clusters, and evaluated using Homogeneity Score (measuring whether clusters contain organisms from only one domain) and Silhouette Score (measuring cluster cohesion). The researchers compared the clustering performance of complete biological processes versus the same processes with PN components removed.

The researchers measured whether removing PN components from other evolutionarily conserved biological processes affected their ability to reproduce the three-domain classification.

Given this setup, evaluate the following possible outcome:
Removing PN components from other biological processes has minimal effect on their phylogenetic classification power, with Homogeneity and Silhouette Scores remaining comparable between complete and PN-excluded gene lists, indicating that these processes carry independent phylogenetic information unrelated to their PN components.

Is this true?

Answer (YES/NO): NO